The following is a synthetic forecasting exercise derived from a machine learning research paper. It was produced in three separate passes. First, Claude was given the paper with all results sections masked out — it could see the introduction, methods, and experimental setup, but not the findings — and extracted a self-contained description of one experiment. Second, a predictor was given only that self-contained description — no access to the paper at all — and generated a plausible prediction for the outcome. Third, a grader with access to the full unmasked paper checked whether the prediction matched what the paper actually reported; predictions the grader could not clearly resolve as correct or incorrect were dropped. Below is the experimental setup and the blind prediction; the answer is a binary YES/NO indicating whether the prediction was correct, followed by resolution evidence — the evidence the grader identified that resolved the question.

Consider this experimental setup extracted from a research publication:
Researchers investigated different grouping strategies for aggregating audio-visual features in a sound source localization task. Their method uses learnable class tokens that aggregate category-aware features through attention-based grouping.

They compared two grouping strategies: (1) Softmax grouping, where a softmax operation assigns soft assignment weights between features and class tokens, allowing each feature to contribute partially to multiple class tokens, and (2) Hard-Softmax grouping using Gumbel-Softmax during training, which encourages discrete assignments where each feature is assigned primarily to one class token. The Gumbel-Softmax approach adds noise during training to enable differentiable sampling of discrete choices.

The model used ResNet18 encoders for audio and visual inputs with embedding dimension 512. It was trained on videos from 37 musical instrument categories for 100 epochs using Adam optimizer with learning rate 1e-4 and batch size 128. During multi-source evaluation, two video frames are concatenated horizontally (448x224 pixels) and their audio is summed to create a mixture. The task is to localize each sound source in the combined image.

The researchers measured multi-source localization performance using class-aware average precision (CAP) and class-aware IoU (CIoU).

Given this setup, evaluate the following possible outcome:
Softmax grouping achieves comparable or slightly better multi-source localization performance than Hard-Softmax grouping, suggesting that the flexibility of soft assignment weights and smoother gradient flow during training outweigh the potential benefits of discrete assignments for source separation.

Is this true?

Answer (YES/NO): NO